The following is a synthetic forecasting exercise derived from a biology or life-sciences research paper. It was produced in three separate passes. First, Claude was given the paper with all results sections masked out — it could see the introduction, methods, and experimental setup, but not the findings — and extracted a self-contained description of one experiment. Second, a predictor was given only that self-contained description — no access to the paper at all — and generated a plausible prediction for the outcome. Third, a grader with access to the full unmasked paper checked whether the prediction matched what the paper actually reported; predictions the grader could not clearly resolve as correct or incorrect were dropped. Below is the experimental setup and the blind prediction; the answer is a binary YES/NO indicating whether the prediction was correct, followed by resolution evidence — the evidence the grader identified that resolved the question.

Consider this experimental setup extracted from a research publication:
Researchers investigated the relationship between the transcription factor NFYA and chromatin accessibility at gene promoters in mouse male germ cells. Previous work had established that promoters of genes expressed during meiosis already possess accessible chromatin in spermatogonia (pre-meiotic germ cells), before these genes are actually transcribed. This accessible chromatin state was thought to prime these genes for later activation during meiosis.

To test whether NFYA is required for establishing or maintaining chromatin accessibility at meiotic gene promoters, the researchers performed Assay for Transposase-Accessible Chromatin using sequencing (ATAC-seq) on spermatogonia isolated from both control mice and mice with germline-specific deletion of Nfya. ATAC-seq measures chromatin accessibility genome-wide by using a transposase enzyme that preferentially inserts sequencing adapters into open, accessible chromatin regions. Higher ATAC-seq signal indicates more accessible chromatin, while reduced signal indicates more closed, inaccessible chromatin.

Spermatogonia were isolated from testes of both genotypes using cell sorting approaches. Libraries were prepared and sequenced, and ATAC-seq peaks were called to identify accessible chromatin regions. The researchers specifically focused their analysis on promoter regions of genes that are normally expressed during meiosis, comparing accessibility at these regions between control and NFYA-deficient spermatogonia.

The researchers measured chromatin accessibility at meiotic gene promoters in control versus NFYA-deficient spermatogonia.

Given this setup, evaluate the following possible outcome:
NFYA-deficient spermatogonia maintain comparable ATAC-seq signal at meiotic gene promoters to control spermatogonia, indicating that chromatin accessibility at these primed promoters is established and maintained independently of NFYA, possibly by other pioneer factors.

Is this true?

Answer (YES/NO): NO